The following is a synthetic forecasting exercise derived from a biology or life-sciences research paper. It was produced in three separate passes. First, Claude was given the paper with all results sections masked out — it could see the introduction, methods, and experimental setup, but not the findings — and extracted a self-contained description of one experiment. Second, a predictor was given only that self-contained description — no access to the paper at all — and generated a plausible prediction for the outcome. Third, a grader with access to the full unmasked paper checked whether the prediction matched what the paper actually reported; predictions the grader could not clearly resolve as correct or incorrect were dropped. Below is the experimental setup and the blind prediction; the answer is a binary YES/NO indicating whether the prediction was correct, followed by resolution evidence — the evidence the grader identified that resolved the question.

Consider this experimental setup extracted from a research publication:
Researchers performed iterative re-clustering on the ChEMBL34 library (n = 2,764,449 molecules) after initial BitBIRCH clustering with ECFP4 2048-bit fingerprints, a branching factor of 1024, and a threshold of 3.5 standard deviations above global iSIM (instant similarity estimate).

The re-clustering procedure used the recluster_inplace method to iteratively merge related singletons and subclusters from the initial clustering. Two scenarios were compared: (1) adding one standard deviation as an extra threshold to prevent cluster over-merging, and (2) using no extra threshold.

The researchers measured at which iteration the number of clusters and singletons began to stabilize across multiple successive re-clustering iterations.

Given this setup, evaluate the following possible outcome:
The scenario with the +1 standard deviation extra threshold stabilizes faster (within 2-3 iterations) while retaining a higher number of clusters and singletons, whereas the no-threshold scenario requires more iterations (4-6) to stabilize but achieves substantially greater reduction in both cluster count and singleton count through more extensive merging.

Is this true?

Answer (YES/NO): NO